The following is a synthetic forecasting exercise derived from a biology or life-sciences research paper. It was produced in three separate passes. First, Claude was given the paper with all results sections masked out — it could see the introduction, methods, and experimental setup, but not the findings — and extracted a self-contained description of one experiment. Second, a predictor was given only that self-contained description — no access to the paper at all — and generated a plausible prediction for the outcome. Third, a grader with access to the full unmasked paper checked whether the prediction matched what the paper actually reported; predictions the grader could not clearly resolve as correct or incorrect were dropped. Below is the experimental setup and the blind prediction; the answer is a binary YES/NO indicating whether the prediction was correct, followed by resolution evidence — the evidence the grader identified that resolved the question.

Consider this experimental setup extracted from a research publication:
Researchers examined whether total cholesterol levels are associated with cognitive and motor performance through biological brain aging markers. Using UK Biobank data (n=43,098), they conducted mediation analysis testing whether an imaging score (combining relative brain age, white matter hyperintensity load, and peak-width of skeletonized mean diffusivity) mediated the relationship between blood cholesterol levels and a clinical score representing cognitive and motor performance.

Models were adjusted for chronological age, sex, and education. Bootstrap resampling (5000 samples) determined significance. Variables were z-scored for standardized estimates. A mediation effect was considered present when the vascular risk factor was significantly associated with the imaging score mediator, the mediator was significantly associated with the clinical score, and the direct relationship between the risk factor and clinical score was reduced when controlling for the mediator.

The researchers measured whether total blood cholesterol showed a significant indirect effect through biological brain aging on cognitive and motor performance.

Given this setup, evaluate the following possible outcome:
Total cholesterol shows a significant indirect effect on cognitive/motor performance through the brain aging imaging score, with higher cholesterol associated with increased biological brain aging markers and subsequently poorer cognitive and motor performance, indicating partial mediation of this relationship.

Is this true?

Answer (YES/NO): NO